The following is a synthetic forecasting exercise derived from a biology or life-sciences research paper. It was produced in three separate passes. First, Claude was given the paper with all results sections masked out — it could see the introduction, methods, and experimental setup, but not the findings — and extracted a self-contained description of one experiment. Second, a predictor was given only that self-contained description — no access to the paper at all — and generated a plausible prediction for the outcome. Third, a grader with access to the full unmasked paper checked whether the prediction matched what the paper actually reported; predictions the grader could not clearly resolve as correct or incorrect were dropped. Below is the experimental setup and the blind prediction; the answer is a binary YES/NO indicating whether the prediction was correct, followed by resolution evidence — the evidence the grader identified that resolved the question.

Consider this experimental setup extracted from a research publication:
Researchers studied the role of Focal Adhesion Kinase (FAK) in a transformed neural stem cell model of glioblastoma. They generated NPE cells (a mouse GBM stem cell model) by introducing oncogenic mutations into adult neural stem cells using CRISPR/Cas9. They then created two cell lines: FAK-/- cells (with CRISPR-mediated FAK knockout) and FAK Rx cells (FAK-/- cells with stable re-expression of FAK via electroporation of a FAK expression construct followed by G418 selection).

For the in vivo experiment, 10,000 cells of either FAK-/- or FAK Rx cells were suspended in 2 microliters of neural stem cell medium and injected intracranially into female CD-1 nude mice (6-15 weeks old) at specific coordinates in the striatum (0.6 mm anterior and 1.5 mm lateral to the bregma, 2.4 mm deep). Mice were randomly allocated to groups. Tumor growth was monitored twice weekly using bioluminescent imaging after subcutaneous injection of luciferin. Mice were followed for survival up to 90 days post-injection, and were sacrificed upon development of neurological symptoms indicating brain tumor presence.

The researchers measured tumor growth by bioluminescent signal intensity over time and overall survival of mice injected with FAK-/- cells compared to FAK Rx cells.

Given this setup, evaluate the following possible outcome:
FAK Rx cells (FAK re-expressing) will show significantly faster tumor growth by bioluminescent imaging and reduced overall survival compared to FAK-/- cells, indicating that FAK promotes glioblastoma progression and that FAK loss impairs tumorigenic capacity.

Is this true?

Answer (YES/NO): YES